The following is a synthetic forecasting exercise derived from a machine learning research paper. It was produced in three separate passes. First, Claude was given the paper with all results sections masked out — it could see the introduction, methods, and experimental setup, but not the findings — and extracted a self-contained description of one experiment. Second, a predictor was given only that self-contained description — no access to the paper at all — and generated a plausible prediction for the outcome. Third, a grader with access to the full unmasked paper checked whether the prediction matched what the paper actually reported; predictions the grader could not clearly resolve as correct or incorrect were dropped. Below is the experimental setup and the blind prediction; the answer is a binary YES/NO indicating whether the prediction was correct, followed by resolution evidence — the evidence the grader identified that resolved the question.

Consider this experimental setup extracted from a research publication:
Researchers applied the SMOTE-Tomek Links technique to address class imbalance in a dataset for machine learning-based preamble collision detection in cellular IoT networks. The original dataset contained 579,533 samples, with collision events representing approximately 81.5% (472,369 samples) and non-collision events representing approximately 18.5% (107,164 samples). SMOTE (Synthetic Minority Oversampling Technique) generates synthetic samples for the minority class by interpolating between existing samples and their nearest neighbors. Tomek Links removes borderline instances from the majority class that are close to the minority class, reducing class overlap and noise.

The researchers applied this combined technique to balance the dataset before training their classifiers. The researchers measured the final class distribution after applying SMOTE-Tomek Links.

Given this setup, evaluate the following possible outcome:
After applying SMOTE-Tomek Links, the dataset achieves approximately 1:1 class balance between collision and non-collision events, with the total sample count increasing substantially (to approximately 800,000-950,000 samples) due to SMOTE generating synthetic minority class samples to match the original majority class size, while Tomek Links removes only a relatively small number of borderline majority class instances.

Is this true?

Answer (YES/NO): YES